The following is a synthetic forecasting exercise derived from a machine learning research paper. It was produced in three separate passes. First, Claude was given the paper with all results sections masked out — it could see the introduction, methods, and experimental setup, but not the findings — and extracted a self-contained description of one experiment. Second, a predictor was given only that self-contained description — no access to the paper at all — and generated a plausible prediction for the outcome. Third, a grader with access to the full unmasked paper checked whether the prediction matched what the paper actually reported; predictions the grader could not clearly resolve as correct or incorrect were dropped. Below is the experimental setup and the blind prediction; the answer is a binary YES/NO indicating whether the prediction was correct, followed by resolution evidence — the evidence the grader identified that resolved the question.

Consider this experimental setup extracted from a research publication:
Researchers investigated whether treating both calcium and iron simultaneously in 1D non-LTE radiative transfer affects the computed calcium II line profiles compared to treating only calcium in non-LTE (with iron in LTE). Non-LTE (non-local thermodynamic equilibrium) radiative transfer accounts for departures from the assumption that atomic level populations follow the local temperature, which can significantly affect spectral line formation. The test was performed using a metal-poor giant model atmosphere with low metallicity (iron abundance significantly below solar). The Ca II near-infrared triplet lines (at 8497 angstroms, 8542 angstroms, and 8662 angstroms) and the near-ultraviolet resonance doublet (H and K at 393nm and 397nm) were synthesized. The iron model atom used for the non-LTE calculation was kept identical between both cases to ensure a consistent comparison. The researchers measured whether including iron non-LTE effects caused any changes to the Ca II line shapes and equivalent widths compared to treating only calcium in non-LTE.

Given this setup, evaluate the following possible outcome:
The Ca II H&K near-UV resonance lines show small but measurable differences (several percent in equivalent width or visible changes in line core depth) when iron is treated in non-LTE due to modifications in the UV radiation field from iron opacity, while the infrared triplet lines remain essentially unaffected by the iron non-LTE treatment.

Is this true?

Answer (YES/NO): NO